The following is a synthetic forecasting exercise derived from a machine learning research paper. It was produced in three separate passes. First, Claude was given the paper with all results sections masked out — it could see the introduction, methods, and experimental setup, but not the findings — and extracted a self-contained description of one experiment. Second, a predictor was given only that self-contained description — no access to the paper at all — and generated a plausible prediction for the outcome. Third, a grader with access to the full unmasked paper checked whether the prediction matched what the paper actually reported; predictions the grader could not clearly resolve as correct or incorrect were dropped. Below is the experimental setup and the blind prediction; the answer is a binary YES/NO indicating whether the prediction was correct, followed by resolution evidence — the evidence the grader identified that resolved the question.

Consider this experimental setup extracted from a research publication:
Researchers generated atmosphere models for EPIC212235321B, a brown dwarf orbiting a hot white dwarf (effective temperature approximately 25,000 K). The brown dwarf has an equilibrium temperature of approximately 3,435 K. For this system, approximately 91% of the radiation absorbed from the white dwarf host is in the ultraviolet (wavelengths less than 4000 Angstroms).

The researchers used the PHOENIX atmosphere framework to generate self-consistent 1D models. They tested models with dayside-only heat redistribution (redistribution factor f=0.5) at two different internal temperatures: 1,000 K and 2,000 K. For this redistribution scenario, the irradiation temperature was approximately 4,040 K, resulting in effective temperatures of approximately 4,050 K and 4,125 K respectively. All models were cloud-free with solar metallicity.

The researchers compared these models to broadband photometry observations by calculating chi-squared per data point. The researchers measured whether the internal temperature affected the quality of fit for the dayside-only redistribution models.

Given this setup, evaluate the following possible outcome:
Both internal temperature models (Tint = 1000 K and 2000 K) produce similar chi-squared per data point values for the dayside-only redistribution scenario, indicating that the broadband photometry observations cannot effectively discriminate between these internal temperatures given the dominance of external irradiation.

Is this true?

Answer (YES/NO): NO